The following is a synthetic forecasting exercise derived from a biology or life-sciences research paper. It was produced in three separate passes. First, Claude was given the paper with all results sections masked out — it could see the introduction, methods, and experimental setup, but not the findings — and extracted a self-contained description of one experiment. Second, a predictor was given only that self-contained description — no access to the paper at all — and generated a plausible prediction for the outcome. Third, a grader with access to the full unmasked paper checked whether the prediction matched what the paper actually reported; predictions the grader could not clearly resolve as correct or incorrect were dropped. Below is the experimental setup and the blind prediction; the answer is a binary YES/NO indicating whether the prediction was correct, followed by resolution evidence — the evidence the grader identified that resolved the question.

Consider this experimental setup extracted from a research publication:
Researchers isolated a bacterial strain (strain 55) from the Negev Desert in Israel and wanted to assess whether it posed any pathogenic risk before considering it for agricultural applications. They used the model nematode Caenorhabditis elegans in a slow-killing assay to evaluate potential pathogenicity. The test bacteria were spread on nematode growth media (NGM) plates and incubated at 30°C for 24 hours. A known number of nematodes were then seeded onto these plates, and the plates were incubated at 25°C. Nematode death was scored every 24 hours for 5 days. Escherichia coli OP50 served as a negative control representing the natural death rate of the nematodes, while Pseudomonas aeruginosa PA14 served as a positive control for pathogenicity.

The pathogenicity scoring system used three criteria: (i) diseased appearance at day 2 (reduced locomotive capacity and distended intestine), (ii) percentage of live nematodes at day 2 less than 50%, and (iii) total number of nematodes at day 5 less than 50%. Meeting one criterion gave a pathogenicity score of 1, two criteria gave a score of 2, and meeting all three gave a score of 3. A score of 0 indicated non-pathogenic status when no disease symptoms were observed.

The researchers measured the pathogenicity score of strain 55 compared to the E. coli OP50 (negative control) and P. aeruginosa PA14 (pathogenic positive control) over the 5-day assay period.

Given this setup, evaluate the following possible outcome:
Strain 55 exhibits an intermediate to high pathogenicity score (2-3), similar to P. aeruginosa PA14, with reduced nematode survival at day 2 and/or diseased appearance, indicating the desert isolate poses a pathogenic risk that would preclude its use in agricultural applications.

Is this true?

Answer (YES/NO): NO